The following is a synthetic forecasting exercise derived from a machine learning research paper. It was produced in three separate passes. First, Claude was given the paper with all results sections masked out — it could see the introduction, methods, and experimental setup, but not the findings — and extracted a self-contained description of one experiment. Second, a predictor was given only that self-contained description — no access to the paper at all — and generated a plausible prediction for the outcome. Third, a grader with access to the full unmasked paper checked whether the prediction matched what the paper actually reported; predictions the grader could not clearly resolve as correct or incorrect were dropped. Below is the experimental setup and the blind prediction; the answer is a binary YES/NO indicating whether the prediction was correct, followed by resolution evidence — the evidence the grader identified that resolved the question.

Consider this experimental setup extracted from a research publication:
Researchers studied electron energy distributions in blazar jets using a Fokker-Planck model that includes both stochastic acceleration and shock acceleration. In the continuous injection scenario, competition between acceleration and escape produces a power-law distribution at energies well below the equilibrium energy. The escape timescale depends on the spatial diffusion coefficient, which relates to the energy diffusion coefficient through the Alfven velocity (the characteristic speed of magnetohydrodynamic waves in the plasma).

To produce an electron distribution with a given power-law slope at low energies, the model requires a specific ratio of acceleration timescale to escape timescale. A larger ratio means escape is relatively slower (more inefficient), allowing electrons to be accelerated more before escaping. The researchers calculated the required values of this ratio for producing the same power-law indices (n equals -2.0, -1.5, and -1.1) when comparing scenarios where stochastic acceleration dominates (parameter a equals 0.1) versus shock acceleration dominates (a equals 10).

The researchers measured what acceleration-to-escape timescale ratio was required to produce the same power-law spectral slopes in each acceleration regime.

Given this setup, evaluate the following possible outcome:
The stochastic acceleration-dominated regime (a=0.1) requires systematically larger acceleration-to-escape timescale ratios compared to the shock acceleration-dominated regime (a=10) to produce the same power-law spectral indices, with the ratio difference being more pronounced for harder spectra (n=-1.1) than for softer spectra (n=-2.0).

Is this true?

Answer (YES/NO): NO